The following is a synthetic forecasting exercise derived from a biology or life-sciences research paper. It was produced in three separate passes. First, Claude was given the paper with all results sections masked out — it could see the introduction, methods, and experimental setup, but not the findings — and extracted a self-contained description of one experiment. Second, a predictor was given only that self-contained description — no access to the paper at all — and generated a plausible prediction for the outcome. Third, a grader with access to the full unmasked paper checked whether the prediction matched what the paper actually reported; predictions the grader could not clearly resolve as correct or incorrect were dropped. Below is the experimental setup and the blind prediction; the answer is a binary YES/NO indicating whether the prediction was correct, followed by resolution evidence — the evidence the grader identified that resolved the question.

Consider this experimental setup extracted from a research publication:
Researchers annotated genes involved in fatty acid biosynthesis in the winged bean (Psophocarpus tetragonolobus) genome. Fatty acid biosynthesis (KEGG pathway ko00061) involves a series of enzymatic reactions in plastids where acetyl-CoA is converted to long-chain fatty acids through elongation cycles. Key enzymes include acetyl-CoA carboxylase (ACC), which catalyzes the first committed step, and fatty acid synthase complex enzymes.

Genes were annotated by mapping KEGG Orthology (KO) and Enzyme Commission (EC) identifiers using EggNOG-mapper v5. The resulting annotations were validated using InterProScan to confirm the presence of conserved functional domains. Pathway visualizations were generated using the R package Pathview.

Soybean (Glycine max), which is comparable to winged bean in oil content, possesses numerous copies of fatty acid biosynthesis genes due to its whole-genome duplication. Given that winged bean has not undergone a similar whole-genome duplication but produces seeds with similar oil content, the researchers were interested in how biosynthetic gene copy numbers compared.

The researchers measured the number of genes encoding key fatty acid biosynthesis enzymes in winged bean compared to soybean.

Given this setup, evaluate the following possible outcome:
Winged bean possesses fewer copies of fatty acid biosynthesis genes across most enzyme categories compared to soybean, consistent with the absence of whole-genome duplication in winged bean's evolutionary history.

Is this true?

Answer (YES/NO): YES